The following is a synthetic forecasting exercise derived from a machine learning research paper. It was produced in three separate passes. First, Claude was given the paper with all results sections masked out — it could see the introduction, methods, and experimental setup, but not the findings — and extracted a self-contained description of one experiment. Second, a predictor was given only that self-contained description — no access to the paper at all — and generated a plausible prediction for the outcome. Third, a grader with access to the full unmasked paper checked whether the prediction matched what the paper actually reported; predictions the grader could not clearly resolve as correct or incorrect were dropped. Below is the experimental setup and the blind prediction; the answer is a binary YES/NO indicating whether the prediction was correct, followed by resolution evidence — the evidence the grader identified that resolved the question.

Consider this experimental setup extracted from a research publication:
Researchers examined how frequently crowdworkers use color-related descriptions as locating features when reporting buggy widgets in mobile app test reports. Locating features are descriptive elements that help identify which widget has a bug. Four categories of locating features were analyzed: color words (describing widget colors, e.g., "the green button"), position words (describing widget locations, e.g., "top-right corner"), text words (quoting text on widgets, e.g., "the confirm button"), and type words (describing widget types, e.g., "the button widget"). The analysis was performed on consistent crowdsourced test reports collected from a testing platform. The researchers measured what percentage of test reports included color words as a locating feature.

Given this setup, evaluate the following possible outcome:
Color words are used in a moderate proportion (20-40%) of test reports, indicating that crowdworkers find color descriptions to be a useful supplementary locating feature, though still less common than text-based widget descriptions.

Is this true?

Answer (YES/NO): NO